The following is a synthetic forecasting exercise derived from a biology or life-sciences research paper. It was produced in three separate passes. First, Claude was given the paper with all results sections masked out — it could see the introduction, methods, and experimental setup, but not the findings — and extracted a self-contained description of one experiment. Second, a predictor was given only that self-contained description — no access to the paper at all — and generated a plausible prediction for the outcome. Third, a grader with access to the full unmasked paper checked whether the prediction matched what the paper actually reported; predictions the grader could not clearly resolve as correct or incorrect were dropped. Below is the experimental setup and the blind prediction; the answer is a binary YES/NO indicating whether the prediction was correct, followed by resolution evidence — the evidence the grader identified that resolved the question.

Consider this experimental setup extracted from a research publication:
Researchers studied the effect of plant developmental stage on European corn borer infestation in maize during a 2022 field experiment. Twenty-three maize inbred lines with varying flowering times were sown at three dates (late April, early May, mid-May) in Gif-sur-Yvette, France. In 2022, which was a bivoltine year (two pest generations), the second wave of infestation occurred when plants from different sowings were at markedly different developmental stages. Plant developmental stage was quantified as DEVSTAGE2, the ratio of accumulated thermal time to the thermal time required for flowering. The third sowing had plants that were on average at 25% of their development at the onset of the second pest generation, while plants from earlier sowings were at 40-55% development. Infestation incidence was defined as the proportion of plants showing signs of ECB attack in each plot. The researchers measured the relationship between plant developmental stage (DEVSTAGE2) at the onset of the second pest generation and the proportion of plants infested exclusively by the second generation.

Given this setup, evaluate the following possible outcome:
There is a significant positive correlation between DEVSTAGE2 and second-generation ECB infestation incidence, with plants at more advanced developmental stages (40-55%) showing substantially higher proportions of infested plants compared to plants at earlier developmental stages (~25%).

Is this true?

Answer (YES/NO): NO